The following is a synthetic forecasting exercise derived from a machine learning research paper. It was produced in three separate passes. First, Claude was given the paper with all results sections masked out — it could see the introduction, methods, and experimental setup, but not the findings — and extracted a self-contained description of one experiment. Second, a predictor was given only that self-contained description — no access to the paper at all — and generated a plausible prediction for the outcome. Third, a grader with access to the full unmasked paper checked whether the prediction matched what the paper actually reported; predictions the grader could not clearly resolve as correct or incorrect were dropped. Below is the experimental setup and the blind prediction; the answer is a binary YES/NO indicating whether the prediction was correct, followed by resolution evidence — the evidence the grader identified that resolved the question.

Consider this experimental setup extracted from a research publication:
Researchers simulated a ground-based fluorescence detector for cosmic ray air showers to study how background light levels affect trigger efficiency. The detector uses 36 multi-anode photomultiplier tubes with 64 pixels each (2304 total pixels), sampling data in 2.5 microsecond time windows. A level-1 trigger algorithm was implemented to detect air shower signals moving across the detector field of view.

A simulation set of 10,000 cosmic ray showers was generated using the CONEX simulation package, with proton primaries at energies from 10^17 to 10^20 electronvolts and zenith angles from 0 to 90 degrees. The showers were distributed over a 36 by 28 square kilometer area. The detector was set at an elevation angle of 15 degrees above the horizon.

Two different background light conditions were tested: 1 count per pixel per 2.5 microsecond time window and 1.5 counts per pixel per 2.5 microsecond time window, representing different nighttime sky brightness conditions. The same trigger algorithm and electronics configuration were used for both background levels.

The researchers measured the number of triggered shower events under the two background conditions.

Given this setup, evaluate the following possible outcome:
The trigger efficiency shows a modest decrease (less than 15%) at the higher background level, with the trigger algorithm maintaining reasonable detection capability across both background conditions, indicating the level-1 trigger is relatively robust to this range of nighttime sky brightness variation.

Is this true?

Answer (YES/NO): NO